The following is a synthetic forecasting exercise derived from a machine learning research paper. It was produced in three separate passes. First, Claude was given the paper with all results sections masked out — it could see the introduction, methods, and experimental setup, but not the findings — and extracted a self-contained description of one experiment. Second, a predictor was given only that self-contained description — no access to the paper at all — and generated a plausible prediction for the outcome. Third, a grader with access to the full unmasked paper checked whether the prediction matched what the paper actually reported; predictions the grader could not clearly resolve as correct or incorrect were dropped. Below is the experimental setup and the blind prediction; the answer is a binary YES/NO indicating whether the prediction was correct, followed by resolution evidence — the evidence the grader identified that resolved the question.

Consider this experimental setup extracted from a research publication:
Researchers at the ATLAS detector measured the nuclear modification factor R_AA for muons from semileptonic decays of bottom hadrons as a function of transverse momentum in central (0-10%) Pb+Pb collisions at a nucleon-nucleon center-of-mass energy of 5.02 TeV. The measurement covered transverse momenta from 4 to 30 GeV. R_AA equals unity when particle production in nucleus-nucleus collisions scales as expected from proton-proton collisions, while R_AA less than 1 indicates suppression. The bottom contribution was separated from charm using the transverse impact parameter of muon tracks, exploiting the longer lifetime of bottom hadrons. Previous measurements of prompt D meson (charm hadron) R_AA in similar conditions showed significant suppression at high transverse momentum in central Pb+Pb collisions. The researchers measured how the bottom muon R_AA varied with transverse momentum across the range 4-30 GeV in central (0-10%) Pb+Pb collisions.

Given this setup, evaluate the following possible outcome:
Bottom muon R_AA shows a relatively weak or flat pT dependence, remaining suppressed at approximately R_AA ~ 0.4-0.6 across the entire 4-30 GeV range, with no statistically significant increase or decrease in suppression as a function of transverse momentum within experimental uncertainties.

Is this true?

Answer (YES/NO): NO